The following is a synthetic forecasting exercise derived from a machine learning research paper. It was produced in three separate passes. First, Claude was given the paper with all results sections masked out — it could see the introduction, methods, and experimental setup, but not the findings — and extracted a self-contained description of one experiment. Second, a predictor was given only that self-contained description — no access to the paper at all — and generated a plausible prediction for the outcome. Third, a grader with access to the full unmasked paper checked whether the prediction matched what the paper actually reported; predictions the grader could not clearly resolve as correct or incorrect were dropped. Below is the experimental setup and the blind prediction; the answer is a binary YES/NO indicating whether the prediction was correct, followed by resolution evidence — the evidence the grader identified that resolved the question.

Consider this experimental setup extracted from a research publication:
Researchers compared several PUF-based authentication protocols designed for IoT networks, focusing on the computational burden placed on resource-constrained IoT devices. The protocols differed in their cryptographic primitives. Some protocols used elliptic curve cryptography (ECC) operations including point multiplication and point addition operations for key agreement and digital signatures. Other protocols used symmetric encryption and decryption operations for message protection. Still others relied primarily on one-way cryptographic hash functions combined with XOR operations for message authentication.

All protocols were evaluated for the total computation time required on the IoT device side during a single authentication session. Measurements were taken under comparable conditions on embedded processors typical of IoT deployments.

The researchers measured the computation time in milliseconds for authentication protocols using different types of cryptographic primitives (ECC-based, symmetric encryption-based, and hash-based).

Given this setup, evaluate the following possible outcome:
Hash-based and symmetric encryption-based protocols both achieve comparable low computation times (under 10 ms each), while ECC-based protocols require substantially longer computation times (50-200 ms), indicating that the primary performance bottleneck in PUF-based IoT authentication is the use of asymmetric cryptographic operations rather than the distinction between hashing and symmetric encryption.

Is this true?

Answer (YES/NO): NO